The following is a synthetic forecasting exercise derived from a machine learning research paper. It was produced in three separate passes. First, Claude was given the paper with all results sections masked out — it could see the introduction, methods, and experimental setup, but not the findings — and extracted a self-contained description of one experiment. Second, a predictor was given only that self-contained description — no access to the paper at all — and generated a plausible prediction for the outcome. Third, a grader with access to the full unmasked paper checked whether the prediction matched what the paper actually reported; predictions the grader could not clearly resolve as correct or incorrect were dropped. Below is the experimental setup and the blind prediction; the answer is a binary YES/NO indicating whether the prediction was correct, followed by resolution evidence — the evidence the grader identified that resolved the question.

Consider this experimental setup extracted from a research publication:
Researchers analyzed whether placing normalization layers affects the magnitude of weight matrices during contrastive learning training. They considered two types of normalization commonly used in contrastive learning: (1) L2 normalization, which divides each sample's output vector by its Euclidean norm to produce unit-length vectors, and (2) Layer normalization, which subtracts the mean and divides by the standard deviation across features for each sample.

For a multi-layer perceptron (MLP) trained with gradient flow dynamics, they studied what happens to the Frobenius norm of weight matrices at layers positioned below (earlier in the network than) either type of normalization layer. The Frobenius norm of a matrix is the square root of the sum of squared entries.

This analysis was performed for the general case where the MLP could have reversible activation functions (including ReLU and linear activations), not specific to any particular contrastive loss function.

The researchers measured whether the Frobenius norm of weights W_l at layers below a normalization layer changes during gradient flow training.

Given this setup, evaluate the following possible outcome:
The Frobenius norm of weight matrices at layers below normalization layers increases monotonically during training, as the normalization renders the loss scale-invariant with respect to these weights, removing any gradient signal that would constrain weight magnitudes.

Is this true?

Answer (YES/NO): NO